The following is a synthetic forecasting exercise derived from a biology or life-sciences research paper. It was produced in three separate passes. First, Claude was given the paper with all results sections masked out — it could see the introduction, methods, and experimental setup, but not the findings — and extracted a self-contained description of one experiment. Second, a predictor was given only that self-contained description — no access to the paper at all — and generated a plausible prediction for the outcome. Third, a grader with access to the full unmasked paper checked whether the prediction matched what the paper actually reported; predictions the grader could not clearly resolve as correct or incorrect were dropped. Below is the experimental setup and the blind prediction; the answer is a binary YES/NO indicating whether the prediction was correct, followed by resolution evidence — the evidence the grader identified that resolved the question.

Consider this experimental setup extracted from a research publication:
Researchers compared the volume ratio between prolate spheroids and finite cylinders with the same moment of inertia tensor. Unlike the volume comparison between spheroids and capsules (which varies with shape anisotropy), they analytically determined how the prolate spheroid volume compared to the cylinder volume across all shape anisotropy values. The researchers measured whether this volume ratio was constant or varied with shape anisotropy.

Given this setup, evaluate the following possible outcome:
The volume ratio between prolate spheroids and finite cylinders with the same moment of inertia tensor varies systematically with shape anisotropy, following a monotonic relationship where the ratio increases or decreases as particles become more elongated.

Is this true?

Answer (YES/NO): NO